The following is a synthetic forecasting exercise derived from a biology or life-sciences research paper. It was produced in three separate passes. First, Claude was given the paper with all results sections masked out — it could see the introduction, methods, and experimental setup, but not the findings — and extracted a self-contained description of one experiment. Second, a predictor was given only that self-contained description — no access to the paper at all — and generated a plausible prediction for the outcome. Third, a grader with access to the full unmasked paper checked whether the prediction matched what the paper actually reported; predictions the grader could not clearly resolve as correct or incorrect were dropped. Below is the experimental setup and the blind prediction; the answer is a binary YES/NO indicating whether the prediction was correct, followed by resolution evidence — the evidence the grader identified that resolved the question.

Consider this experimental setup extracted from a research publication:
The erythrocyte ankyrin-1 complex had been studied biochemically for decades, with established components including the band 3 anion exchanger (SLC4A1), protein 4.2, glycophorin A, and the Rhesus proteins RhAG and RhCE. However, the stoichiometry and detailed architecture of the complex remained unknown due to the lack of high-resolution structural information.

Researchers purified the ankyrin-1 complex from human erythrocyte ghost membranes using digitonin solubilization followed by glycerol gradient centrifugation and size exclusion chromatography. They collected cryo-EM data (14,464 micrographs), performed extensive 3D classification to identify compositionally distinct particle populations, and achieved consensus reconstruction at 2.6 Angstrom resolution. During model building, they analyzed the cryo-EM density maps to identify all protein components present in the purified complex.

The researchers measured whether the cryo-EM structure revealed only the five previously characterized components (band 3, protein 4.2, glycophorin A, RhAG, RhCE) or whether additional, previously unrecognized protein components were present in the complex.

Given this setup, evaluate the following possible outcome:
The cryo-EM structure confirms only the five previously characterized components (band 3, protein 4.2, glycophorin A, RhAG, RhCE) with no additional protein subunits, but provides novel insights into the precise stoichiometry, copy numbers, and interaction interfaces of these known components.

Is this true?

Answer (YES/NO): NO